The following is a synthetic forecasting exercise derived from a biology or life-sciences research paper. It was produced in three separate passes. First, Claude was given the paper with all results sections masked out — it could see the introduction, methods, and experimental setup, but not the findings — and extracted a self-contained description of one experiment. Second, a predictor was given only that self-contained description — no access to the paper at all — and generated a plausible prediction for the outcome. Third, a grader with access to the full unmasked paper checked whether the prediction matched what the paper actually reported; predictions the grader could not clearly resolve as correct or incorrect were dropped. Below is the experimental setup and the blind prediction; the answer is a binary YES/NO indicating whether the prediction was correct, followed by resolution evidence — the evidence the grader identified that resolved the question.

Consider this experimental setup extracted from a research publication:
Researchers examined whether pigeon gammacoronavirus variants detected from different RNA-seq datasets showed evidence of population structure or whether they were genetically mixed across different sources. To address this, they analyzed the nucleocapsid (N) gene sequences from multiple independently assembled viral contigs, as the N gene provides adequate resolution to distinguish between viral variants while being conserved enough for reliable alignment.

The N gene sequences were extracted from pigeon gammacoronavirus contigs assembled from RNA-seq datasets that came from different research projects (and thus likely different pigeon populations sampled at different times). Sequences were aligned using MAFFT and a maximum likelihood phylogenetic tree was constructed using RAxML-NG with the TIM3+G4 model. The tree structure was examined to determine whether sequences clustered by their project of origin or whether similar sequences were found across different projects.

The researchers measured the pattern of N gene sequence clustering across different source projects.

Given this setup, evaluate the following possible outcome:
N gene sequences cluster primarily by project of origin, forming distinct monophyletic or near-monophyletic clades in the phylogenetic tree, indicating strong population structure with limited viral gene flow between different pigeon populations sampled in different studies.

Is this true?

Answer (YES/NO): NO